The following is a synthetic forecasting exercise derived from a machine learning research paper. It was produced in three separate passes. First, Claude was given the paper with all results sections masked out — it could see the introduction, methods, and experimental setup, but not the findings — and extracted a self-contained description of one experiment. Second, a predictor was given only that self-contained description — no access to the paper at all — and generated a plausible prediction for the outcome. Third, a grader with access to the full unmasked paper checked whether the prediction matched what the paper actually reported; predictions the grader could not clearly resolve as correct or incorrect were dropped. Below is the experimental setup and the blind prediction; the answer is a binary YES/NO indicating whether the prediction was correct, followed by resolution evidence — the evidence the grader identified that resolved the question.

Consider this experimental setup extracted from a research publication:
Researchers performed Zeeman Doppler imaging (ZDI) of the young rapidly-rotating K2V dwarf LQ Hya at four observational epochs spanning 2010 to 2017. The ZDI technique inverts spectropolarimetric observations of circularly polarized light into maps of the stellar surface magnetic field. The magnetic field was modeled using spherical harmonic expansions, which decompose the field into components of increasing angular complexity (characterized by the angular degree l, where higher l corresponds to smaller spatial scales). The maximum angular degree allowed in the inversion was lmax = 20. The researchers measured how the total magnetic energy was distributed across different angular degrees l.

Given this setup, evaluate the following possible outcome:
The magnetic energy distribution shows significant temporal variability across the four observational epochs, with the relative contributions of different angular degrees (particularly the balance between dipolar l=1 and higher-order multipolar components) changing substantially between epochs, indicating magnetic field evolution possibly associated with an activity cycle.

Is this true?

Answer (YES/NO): YES